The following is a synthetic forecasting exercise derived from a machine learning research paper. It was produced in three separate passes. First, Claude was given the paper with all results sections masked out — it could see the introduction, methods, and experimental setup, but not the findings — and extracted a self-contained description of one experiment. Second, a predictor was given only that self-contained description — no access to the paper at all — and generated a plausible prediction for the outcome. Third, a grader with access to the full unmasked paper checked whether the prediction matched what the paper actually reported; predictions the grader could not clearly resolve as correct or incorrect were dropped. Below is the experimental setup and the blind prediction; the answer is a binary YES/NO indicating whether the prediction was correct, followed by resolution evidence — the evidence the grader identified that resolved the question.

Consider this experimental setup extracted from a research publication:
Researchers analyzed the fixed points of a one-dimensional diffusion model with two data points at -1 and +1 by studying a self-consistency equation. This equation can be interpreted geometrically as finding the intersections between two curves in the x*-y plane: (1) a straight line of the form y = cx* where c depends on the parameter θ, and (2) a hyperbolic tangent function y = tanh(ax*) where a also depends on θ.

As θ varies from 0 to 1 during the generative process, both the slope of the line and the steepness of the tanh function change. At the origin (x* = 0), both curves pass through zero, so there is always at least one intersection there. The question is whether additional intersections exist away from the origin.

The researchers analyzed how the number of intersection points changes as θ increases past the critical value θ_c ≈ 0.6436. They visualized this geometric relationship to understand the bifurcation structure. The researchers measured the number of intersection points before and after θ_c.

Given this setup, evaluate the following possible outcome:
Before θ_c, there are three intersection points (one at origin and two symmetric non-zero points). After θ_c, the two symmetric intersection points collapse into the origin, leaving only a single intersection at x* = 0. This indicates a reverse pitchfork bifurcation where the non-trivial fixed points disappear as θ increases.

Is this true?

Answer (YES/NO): NO